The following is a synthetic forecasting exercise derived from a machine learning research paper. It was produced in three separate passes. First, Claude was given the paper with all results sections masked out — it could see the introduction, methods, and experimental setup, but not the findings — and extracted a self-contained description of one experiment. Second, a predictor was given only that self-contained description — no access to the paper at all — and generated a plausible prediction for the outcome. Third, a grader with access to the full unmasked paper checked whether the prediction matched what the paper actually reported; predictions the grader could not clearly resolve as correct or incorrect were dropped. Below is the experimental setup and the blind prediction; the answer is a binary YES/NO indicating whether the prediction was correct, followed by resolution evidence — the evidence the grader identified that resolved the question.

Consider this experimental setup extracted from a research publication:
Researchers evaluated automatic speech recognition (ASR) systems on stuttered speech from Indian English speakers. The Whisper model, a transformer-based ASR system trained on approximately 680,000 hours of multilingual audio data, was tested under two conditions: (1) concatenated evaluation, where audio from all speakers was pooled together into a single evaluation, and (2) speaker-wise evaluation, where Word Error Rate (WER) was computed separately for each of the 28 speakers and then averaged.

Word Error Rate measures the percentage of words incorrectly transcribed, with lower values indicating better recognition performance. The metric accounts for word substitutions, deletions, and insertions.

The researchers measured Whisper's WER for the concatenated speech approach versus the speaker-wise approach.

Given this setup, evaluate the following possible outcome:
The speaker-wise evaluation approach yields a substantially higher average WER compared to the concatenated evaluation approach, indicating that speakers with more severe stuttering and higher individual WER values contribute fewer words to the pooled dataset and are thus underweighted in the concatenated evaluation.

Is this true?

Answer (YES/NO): YES